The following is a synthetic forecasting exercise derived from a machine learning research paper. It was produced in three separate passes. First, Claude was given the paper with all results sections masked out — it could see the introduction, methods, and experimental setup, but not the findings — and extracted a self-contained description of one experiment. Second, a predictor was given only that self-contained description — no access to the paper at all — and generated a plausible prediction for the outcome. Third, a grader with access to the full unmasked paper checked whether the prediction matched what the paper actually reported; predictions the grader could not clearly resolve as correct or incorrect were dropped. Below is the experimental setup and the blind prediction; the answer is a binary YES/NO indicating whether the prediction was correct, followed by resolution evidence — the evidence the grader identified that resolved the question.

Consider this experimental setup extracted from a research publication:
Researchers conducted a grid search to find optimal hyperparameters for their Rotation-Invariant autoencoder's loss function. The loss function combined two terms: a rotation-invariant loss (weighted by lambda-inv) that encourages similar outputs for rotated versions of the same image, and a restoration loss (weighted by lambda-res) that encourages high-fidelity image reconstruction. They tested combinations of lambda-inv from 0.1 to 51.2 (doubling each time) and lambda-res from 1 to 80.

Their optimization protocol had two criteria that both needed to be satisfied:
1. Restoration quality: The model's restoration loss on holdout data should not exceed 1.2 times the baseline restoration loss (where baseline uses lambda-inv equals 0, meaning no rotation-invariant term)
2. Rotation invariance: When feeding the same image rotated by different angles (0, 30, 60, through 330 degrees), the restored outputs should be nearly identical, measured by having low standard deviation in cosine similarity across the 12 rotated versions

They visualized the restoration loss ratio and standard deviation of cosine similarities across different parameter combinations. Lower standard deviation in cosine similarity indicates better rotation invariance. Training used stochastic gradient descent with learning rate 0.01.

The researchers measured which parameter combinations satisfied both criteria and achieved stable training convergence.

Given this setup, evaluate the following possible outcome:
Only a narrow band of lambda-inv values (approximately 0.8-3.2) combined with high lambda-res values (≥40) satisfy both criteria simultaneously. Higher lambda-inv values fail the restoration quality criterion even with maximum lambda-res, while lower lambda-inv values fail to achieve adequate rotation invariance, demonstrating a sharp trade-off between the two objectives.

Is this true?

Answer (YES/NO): NO